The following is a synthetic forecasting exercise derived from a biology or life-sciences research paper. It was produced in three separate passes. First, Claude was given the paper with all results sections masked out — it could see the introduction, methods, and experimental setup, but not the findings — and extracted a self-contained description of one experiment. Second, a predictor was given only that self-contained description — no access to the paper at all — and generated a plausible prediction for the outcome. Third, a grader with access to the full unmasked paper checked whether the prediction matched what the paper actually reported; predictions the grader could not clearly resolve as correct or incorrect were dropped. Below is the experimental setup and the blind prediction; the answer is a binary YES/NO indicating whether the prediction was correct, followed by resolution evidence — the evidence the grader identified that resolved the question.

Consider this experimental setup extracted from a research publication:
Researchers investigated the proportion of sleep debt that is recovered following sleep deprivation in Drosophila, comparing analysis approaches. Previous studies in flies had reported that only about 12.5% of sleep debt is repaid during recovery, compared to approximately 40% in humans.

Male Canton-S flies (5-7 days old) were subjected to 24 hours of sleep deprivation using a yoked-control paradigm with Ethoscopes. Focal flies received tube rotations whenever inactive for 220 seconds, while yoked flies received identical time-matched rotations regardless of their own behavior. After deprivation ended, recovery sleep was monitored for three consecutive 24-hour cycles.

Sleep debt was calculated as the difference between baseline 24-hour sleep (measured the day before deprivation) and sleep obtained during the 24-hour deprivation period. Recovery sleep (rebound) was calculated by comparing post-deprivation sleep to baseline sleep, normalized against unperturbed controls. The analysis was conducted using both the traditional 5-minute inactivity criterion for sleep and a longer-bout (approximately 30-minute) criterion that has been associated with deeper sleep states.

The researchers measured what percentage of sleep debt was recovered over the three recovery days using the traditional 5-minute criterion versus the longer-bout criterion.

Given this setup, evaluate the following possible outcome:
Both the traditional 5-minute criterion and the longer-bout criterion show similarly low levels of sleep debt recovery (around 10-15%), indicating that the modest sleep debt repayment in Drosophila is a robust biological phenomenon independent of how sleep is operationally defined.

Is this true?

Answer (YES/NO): NO